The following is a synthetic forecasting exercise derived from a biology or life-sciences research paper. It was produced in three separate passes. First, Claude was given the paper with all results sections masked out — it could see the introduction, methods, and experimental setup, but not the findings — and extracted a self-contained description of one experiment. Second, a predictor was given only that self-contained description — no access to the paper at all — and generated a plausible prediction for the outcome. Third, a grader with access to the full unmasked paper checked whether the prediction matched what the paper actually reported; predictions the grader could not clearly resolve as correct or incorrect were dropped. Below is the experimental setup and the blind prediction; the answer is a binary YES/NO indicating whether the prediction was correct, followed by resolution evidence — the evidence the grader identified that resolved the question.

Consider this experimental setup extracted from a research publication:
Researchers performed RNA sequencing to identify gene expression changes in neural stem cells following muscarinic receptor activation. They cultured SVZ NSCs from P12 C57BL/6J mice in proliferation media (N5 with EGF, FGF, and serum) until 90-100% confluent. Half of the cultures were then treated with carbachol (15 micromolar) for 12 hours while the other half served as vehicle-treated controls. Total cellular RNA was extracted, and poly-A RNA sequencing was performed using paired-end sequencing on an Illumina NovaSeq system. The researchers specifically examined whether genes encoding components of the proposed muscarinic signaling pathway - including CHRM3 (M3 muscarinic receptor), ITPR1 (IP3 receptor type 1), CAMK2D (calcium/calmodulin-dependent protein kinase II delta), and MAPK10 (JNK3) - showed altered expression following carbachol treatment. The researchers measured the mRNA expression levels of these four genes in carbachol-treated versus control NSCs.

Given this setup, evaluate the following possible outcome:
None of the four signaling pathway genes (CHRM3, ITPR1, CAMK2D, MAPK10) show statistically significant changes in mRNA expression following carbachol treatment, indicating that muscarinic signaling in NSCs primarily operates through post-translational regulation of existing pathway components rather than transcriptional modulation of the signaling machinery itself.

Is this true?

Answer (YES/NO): NO